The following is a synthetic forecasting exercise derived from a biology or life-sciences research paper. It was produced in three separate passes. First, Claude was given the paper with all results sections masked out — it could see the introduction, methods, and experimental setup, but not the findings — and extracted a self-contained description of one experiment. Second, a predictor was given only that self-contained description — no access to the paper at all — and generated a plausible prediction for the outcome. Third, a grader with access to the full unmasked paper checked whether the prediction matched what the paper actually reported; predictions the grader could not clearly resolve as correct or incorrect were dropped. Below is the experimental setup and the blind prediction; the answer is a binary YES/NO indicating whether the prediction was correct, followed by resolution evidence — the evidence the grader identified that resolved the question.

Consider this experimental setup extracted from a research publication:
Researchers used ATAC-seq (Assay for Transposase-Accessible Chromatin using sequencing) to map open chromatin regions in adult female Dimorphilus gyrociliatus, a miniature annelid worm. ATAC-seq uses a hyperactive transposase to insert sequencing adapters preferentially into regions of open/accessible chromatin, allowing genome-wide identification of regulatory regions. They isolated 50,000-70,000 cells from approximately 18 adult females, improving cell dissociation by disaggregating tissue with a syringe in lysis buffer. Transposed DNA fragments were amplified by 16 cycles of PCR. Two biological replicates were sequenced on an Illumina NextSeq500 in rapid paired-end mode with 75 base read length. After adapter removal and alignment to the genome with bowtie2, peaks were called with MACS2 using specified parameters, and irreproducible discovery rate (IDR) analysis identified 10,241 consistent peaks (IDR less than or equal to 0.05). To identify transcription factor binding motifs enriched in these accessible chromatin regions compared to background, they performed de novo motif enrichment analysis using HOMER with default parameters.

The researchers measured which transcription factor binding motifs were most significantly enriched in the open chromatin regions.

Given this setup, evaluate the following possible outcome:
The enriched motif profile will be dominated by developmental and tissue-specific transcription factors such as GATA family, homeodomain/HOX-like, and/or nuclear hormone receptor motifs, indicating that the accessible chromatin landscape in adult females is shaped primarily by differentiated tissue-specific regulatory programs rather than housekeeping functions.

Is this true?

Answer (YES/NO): NO